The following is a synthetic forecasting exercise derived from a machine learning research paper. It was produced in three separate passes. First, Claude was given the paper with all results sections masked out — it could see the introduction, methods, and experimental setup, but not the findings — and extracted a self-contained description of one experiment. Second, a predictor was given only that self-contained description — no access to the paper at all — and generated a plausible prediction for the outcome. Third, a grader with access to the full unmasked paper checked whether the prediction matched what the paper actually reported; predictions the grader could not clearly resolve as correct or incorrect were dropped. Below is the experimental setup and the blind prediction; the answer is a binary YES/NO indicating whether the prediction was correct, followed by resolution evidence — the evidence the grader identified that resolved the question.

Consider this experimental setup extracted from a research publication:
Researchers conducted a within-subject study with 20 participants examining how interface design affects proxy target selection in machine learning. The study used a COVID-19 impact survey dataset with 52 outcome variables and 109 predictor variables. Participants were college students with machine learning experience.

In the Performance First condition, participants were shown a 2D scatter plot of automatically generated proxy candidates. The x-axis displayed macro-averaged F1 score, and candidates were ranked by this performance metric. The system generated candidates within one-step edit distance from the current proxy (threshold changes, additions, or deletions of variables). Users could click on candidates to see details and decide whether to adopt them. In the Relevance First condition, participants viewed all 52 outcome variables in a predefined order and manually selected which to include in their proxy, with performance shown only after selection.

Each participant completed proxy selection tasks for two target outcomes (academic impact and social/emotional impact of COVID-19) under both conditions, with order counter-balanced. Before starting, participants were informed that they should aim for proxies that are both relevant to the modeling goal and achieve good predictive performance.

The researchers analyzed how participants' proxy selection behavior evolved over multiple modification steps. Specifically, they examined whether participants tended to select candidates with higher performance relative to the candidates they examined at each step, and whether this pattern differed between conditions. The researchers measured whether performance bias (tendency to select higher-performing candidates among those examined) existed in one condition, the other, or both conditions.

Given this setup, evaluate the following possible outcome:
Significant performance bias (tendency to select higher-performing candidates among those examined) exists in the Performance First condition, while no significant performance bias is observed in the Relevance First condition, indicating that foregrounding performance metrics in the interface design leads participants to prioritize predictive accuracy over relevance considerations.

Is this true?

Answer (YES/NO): NO